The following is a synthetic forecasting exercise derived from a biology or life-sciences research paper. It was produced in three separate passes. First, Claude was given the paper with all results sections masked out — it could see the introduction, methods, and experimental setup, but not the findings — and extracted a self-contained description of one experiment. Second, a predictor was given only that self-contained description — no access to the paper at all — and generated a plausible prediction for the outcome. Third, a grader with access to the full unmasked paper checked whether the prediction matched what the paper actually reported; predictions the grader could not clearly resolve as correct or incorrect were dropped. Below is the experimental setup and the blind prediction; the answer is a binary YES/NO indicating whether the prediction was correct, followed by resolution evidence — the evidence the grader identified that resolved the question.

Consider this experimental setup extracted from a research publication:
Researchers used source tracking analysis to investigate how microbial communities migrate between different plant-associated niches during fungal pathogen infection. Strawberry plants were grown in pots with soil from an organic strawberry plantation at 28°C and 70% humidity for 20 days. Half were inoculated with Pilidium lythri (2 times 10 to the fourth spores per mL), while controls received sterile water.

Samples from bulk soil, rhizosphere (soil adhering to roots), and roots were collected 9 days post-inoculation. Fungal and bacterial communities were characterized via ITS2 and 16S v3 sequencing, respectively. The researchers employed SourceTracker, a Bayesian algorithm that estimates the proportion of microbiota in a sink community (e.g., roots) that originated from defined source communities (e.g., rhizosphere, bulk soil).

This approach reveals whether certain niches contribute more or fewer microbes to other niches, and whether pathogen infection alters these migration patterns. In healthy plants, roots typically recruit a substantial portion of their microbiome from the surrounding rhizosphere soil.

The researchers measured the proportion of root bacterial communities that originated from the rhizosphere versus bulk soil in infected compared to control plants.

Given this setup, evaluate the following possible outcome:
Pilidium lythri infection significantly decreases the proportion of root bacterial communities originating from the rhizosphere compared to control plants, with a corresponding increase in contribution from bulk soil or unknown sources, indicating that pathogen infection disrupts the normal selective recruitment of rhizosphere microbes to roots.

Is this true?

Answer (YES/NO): NO